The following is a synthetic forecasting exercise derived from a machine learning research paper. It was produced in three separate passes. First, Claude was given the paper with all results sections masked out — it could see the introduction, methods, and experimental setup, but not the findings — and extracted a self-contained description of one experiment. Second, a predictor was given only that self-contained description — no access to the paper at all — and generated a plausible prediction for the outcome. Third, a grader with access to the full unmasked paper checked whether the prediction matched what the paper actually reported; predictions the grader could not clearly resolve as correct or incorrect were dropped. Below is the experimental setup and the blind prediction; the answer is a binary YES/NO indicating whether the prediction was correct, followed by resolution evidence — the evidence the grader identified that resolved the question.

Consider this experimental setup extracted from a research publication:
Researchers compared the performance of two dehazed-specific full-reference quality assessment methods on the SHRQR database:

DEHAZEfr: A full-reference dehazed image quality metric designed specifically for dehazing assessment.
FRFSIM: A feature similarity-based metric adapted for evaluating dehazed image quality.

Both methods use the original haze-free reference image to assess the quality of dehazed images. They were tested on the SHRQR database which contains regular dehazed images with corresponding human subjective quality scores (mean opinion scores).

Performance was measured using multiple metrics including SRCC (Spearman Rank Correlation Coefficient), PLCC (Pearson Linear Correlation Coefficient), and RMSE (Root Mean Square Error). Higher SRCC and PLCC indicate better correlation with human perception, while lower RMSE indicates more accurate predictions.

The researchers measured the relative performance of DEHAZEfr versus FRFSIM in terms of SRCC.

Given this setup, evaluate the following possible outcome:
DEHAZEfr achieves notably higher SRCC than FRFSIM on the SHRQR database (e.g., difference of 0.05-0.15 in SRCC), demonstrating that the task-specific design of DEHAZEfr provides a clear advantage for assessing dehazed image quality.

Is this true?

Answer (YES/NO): NO